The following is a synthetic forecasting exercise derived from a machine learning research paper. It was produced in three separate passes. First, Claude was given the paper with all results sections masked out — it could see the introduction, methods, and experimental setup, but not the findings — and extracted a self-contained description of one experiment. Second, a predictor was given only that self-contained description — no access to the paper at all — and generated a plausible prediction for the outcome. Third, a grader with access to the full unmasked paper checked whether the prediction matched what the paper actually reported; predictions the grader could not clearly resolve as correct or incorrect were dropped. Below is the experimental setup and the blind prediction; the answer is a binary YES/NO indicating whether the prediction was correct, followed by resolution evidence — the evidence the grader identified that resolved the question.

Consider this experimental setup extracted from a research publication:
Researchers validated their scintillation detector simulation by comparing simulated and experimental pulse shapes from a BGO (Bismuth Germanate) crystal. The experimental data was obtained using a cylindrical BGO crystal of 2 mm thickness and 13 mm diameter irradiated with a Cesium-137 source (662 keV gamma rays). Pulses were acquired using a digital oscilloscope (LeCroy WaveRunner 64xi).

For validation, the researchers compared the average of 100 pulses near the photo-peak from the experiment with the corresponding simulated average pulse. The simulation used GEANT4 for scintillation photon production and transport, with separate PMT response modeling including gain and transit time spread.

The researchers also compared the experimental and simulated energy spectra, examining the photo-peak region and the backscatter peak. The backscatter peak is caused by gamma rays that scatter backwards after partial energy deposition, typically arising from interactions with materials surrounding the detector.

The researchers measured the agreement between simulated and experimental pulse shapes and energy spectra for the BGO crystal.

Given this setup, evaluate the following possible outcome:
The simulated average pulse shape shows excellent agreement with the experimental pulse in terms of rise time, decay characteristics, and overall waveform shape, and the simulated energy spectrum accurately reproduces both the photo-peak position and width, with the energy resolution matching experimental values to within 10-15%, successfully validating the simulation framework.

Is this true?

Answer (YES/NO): NO